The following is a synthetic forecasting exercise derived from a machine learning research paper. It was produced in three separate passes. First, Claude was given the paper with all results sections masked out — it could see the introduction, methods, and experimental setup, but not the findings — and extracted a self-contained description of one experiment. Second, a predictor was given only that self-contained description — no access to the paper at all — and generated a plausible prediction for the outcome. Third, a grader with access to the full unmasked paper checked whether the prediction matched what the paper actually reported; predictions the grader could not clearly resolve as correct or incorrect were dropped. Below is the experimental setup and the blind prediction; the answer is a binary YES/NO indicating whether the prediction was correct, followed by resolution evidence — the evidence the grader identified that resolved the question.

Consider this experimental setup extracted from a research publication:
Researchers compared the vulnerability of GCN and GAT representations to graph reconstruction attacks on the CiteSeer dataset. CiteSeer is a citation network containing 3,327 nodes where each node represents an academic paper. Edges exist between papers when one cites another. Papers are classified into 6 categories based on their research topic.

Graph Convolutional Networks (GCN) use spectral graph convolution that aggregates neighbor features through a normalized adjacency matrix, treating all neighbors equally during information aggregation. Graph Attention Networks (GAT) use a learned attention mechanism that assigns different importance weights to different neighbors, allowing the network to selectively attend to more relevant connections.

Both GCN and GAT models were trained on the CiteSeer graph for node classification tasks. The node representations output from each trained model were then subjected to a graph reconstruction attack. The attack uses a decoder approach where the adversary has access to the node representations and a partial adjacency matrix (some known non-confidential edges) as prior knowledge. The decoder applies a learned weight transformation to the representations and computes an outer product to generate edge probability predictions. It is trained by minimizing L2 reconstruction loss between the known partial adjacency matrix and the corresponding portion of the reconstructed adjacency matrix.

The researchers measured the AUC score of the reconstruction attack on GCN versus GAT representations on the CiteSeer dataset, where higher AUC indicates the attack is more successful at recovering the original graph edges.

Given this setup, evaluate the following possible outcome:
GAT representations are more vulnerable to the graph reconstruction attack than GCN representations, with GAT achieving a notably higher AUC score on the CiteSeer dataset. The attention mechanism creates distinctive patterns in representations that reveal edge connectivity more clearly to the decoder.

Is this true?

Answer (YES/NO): YES